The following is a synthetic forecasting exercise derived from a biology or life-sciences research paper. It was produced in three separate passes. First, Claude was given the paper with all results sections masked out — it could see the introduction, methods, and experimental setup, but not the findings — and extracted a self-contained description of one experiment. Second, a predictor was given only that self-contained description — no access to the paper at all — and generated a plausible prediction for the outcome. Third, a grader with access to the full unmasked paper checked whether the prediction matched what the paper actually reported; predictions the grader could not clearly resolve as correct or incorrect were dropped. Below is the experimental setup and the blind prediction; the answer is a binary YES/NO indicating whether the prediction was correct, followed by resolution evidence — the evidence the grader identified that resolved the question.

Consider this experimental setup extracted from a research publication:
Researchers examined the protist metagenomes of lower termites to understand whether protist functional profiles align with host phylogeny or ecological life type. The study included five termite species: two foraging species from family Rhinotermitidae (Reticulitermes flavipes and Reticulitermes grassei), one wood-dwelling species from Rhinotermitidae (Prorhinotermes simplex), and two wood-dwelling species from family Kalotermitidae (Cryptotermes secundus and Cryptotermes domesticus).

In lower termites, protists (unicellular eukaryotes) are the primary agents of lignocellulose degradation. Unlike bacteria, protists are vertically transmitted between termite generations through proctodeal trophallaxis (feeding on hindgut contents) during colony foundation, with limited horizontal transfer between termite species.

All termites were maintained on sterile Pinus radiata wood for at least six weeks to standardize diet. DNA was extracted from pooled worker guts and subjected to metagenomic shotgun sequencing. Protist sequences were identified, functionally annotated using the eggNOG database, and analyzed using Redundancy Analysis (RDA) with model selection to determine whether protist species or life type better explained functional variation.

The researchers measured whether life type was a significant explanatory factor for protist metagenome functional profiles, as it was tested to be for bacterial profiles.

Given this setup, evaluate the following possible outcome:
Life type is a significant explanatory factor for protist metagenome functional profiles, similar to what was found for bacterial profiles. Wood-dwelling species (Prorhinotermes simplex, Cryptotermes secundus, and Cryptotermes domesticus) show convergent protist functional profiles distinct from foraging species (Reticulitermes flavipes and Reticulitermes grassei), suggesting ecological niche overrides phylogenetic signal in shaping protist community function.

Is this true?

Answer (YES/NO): NO